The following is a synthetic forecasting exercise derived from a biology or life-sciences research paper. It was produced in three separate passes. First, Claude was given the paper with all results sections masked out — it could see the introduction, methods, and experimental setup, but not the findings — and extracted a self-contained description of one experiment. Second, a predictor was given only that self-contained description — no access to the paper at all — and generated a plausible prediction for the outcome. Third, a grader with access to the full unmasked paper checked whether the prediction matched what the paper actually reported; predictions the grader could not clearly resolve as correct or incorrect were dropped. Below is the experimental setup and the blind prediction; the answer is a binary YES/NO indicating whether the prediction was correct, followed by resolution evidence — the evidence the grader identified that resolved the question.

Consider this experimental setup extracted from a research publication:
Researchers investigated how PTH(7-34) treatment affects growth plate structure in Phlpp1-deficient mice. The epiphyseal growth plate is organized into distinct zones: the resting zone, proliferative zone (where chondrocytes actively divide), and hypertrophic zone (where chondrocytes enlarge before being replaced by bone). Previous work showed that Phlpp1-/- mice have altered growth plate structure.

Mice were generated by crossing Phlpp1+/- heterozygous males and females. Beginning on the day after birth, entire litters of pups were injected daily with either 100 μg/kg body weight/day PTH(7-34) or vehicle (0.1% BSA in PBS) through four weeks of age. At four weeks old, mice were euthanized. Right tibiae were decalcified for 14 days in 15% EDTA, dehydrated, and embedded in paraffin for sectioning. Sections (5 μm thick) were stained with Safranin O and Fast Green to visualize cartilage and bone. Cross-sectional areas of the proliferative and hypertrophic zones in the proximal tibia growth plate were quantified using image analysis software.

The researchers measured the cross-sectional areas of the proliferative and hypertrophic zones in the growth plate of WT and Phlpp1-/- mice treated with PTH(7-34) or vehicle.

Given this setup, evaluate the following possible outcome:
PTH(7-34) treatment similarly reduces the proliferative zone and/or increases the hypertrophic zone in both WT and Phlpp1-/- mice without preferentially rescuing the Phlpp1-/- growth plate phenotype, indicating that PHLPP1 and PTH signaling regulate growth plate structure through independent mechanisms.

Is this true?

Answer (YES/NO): NO